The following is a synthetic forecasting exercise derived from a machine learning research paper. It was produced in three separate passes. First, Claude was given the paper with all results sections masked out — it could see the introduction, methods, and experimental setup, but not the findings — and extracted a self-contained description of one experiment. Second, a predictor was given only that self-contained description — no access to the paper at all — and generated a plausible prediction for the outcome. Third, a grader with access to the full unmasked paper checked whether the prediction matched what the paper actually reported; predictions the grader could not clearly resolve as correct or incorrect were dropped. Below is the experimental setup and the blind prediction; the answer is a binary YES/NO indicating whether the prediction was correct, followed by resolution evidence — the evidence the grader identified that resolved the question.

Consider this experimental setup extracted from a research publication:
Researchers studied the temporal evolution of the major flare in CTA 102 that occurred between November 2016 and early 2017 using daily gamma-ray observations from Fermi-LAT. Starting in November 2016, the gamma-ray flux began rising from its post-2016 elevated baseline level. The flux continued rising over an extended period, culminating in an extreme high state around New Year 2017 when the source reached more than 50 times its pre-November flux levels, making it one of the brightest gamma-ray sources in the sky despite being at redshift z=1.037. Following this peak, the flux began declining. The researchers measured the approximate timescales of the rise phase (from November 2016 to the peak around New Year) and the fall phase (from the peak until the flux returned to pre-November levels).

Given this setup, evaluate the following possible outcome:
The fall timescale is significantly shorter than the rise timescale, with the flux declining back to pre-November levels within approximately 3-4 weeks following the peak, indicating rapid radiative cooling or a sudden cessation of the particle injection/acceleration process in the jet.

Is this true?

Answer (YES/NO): NO